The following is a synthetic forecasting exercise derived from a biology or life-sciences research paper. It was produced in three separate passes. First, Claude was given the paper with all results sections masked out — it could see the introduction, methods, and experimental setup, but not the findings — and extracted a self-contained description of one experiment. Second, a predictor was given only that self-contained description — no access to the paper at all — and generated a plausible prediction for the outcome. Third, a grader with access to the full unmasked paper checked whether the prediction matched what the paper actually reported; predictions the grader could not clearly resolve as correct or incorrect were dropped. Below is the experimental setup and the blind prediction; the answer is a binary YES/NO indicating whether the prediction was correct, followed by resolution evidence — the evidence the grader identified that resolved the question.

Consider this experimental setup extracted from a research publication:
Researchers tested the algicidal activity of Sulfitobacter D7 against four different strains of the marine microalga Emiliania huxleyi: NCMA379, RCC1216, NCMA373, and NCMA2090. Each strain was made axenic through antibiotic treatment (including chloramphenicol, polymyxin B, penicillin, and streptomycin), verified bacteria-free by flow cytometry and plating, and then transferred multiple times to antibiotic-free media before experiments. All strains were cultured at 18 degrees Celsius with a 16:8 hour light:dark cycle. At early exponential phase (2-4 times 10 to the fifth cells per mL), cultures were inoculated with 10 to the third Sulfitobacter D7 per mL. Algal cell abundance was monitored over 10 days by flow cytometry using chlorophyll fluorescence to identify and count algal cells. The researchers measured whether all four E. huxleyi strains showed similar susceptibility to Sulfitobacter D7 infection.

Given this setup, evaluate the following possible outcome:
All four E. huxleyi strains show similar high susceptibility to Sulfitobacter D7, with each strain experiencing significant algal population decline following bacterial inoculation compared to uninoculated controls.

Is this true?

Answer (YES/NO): NO